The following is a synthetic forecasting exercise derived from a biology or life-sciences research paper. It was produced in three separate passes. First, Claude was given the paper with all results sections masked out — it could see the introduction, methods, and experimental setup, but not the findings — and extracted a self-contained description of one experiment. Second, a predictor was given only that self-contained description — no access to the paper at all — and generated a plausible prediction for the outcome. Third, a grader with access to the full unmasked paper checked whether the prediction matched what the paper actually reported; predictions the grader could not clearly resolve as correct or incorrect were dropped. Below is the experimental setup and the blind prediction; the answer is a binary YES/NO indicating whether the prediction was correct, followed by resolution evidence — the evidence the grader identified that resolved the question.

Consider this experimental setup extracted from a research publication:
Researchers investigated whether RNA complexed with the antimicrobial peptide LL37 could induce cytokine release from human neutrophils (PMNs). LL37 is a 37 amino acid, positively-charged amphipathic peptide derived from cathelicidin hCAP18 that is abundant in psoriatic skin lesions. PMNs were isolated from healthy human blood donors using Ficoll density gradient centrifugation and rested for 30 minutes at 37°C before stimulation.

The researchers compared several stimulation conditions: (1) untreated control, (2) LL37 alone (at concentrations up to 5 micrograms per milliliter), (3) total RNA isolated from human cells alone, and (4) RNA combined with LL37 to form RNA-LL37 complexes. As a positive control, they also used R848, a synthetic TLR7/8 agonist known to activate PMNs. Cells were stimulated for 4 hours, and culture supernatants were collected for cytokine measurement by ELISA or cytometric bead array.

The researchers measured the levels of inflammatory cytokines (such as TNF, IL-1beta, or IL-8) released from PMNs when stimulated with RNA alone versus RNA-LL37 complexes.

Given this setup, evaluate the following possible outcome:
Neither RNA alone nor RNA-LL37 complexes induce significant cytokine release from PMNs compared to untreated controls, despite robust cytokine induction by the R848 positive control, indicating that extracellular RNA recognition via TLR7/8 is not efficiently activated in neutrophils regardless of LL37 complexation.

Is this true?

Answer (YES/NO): NO